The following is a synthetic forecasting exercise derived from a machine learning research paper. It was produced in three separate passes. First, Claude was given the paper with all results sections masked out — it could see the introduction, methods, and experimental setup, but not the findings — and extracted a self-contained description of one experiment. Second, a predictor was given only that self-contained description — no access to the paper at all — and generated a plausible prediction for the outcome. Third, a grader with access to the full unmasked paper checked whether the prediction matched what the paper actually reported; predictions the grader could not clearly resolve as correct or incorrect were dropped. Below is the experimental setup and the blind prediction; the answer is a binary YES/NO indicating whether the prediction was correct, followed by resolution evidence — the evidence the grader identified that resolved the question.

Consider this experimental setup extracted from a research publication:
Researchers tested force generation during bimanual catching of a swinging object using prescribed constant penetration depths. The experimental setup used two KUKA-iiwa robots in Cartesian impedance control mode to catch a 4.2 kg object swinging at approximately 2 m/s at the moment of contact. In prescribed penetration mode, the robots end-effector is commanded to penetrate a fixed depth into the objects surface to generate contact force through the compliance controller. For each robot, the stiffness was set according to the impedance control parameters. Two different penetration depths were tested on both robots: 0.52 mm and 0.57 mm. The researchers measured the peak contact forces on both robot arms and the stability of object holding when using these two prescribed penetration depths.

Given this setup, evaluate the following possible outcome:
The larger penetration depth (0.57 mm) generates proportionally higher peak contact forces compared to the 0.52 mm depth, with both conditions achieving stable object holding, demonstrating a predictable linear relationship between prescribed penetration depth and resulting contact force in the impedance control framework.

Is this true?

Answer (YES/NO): NO